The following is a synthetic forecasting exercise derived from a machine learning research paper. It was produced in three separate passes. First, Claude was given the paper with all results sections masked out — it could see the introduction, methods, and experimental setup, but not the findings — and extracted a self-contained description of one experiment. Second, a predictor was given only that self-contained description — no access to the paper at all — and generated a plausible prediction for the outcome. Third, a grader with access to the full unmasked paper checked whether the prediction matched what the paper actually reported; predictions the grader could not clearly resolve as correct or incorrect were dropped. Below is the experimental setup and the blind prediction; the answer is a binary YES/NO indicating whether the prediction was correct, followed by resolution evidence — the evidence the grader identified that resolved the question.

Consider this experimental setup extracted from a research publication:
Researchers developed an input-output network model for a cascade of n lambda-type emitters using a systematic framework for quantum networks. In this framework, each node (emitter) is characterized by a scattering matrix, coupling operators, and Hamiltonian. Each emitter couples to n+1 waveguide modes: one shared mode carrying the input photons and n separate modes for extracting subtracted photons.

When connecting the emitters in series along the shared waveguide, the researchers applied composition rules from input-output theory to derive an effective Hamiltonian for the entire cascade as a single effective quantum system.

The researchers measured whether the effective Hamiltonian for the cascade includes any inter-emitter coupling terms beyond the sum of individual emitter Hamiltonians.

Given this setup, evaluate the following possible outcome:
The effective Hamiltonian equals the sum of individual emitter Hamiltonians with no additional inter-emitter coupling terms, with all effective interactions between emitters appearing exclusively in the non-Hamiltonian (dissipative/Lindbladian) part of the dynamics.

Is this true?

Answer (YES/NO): NO